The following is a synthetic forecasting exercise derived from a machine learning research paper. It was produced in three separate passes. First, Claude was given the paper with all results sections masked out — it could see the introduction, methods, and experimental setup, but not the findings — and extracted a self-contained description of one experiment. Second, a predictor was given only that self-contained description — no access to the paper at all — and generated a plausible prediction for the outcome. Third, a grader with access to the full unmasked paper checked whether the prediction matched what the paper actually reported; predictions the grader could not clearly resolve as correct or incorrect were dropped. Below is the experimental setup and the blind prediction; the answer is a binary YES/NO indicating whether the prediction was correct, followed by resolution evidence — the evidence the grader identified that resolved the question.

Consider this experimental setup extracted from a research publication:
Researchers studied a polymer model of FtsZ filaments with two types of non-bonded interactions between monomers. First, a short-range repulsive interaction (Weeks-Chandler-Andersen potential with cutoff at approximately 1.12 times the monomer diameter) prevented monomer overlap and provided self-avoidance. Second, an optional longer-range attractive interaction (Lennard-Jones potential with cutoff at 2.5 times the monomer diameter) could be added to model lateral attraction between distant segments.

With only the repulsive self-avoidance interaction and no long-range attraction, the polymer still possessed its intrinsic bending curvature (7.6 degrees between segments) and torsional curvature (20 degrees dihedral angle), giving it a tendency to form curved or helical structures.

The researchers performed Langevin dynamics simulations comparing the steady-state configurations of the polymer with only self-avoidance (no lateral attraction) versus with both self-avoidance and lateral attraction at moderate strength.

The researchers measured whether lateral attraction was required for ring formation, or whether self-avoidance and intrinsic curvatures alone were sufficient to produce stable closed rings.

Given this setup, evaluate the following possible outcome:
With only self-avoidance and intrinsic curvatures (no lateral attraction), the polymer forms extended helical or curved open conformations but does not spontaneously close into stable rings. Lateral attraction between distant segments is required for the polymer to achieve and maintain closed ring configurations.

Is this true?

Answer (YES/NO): YES